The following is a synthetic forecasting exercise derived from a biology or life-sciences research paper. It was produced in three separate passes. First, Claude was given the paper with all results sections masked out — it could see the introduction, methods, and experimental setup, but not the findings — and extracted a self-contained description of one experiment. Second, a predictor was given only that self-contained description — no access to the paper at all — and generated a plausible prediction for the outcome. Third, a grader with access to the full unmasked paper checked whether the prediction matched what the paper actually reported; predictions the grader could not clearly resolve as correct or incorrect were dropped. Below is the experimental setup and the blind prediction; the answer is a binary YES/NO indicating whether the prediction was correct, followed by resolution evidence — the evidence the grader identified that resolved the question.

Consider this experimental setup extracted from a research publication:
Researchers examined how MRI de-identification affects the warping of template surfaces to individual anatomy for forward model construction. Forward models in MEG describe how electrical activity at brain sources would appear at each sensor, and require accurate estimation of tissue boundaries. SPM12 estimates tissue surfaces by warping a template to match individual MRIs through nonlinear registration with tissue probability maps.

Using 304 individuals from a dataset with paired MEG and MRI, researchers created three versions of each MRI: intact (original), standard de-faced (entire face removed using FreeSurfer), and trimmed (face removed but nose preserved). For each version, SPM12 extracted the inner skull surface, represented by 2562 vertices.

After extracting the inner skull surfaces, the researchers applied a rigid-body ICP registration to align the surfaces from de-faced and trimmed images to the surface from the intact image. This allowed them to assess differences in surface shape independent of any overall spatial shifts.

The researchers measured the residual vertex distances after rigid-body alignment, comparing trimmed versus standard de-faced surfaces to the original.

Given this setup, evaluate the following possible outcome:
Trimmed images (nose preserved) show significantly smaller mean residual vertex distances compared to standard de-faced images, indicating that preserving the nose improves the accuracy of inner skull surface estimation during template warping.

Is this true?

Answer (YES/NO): YES